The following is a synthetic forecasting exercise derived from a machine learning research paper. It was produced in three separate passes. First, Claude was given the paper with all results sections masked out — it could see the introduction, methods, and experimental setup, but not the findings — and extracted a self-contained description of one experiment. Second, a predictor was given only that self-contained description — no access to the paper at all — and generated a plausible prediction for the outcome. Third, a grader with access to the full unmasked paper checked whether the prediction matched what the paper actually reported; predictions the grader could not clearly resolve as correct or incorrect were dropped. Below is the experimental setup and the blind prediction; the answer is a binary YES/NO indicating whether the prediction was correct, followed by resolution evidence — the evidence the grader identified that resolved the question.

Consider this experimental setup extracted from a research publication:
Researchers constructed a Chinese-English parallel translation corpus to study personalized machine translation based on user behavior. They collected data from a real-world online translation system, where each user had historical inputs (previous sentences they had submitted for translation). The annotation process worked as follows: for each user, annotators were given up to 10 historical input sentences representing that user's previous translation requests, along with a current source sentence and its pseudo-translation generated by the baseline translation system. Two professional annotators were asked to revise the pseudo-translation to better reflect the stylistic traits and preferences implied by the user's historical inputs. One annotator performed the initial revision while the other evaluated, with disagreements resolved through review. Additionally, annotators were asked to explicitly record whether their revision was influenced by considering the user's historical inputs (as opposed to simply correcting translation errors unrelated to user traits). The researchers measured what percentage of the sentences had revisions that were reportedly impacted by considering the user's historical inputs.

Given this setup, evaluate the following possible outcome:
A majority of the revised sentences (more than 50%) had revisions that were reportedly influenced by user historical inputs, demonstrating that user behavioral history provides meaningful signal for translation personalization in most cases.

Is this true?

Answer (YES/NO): YES